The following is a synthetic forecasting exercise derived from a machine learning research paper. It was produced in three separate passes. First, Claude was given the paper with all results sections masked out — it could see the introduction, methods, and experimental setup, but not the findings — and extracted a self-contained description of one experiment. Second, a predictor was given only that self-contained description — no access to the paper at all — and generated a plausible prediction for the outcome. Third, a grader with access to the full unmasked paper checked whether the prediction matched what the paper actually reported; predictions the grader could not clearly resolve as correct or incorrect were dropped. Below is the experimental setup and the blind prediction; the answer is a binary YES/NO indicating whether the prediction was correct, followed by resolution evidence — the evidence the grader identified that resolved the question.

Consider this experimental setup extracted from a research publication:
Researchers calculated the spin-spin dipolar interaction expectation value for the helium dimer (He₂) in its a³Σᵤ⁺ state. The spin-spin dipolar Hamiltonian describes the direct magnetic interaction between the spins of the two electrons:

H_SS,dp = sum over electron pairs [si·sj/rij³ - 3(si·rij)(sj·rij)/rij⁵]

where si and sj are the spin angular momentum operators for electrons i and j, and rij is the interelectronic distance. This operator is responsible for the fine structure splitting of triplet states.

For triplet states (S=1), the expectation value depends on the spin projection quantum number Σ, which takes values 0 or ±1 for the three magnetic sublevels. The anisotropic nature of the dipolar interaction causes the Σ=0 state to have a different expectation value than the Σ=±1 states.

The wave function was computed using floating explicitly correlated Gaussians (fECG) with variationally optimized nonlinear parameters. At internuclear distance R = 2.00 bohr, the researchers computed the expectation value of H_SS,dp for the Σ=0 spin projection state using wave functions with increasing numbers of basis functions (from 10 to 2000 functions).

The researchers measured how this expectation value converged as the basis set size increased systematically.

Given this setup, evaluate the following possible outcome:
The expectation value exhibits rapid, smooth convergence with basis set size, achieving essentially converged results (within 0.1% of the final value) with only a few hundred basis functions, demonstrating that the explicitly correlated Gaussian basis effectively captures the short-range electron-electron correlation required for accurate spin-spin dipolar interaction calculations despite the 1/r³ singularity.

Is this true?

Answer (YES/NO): NO